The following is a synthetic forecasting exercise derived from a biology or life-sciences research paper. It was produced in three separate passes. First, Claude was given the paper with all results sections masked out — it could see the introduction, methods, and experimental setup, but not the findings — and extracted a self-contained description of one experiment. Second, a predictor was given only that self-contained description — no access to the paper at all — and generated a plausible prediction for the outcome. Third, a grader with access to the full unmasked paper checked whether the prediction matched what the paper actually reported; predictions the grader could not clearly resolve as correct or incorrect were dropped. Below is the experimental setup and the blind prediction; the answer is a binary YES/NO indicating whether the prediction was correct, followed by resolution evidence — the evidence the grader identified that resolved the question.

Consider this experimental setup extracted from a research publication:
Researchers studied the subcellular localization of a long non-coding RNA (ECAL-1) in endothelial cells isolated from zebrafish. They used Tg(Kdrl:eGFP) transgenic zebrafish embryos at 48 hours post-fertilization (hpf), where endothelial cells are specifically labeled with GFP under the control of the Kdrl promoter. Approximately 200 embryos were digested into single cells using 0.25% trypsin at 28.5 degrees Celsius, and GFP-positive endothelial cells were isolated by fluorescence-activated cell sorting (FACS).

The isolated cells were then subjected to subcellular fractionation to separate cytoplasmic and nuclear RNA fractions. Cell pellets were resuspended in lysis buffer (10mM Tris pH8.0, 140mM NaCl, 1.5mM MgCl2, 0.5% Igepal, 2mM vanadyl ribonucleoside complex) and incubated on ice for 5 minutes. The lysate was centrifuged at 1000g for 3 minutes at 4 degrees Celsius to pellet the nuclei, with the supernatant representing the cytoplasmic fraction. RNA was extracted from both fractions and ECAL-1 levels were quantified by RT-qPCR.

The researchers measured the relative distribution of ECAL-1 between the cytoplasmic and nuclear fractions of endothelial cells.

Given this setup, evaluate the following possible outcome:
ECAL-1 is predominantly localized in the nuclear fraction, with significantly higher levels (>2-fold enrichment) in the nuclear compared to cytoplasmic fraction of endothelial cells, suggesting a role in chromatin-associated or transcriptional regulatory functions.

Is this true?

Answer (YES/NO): NO